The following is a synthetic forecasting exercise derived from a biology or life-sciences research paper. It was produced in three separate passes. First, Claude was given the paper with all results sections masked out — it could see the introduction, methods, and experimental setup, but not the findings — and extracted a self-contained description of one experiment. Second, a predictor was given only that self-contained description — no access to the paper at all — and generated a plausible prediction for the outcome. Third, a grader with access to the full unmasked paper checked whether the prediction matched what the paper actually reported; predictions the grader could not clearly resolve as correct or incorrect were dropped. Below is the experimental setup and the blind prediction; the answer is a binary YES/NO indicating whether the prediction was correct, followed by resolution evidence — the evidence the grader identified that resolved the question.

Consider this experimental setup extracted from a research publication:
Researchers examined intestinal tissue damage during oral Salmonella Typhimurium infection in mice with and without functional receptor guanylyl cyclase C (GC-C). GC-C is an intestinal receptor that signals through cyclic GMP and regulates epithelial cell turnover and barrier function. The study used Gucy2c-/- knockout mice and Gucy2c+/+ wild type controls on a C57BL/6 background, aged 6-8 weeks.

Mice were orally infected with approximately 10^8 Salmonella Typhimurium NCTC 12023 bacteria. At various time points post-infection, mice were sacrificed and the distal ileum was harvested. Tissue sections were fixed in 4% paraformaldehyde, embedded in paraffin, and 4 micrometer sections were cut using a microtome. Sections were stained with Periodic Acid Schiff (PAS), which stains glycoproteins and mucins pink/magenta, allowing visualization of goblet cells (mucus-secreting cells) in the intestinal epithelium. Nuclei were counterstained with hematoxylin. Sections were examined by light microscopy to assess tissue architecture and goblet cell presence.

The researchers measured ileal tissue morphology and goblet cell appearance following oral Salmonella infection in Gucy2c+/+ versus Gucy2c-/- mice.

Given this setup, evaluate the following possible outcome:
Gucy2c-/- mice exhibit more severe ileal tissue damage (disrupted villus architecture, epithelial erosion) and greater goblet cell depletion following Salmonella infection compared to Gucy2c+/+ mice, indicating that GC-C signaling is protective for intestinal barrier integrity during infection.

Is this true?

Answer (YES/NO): NO